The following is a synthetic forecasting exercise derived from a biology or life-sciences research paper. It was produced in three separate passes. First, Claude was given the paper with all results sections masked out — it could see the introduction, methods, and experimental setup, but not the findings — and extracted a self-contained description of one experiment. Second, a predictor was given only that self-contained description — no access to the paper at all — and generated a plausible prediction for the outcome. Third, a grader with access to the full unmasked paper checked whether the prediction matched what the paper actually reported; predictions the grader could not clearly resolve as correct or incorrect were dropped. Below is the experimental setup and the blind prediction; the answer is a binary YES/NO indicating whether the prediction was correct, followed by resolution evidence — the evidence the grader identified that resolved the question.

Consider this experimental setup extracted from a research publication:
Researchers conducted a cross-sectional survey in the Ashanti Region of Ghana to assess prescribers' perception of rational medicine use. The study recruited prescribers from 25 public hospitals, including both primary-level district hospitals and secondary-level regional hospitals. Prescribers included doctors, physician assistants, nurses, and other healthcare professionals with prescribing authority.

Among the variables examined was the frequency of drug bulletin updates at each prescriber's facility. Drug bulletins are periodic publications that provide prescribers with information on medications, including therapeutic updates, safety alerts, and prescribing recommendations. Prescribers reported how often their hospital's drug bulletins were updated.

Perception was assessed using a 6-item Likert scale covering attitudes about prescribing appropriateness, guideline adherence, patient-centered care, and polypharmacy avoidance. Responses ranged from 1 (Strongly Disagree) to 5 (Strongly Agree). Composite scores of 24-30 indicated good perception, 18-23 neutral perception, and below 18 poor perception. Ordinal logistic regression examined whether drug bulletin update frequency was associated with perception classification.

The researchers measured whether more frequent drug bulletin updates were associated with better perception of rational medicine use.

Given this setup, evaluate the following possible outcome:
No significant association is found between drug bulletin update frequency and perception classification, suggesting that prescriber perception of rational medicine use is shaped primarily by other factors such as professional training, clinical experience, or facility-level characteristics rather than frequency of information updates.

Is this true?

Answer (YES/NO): NO